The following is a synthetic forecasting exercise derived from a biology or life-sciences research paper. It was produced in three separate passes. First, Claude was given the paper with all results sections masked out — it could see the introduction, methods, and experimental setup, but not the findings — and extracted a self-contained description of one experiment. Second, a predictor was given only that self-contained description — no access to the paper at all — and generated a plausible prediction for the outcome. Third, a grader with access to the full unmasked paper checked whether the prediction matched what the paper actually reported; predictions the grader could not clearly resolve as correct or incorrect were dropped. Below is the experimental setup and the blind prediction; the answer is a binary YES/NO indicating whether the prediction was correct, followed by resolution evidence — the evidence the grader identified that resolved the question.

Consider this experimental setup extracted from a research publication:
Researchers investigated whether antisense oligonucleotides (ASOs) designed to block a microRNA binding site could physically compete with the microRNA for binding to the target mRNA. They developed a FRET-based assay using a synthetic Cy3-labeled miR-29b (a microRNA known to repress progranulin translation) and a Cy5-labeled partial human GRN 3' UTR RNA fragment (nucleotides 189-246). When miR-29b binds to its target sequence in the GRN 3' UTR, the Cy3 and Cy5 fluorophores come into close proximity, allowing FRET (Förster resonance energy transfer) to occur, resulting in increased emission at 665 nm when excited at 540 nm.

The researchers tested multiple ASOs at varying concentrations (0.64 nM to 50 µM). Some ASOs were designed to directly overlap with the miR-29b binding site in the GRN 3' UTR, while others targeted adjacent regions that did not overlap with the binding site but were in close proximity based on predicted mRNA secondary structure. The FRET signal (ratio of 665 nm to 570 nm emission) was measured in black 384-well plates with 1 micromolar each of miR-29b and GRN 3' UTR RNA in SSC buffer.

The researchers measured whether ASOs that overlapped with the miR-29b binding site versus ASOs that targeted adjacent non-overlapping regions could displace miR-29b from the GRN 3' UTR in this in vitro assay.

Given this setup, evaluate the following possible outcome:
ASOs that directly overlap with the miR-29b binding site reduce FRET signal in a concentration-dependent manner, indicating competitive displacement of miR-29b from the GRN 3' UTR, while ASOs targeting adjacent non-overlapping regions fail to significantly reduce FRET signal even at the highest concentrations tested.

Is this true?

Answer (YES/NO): YES